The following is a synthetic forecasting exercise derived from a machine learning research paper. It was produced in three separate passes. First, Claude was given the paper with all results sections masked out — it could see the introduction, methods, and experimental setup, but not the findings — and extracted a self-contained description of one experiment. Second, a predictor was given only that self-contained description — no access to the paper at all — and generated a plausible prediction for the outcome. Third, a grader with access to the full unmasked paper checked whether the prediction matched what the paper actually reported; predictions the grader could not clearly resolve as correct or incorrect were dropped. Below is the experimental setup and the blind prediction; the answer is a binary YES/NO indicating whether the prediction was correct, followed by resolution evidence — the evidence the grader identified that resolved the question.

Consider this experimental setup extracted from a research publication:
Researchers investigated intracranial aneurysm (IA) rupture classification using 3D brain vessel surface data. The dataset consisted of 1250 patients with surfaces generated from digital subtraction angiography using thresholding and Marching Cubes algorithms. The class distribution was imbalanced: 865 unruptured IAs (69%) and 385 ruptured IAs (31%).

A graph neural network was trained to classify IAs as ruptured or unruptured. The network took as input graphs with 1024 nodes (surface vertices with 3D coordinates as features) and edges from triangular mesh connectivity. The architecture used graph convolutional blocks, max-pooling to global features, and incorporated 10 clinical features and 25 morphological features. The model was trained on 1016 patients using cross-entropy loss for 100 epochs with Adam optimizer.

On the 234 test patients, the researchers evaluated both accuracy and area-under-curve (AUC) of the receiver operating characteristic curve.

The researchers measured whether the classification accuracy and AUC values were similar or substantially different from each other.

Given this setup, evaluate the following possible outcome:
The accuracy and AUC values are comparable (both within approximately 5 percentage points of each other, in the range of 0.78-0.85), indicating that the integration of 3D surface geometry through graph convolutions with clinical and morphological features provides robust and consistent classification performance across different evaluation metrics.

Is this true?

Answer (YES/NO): YES